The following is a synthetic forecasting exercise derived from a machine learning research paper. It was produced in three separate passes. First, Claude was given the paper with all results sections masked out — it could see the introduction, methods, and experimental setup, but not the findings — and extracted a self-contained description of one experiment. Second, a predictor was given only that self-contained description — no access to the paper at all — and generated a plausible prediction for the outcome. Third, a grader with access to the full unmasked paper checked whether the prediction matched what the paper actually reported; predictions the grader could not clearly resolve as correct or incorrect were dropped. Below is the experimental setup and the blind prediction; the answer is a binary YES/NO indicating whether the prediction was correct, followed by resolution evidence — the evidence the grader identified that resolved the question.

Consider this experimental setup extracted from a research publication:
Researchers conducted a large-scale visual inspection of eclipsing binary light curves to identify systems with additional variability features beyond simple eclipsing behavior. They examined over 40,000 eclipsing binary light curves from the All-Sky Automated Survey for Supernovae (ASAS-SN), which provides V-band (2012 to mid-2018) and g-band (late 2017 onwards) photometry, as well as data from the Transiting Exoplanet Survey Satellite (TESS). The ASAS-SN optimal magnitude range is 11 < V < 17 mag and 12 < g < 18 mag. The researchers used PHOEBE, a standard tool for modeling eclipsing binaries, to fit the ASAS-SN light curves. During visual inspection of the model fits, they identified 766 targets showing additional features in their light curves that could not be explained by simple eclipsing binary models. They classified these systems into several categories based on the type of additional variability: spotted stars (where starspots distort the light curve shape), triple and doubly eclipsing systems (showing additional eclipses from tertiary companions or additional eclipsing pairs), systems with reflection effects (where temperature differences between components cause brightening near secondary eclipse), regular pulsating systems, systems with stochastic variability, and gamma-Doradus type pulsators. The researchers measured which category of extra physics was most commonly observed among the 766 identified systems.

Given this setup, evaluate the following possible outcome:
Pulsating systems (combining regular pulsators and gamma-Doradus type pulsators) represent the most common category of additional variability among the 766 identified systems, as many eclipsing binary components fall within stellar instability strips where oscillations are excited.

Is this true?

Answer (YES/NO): NO